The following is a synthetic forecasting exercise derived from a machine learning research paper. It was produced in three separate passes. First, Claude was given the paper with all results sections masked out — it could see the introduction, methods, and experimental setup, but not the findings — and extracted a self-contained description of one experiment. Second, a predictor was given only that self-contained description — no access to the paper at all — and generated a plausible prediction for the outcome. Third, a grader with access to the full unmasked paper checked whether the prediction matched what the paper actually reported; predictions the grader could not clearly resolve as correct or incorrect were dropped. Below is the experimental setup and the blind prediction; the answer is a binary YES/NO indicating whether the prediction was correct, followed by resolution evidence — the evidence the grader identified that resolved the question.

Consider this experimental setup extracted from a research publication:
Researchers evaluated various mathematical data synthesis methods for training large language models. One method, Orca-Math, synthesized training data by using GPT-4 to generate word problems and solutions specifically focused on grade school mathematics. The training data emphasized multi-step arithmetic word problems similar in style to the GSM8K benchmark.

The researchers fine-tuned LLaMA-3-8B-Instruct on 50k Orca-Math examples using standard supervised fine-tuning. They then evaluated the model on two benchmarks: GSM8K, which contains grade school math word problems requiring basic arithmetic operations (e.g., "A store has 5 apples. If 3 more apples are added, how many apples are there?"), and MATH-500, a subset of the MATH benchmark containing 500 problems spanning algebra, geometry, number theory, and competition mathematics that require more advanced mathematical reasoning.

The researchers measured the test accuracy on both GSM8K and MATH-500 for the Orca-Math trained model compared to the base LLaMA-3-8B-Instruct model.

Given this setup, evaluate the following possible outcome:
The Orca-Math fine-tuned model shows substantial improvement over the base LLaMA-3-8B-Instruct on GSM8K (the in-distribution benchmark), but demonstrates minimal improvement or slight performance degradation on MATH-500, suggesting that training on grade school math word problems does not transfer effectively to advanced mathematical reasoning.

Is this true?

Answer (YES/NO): YES